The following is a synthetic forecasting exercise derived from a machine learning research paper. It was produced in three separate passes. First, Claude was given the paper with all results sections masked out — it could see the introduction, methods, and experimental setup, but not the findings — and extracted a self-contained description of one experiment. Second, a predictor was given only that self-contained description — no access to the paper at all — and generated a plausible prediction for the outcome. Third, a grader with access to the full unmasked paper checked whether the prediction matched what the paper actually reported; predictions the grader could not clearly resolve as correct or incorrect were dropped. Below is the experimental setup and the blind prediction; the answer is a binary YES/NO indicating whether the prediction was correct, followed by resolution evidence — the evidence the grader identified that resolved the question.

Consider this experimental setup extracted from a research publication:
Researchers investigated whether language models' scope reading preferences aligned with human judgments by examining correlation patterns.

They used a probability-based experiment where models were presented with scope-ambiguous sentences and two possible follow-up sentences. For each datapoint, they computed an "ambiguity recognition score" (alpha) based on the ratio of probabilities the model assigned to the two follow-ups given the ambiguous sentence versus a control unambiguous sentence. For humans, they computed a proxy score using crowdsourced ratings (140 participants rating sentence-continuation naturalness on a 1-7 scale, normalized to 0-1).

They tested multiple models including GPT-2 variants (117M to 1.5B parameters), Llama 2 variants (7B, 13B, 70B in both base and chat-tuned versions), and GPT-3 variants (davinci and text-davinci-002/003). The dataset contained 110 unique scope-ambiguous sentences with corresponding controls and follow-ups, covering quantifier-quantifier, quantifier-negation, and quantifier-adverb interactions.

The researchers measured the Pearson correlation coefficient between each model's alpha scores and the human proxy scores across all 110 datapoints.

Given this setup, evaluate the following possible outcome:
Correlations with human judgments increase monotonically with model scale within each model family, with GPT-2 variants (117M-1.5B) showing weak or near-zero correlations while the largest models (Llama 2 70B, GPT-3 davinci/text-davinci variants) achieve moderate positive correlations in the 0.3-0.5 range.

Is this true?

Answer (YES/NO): NO